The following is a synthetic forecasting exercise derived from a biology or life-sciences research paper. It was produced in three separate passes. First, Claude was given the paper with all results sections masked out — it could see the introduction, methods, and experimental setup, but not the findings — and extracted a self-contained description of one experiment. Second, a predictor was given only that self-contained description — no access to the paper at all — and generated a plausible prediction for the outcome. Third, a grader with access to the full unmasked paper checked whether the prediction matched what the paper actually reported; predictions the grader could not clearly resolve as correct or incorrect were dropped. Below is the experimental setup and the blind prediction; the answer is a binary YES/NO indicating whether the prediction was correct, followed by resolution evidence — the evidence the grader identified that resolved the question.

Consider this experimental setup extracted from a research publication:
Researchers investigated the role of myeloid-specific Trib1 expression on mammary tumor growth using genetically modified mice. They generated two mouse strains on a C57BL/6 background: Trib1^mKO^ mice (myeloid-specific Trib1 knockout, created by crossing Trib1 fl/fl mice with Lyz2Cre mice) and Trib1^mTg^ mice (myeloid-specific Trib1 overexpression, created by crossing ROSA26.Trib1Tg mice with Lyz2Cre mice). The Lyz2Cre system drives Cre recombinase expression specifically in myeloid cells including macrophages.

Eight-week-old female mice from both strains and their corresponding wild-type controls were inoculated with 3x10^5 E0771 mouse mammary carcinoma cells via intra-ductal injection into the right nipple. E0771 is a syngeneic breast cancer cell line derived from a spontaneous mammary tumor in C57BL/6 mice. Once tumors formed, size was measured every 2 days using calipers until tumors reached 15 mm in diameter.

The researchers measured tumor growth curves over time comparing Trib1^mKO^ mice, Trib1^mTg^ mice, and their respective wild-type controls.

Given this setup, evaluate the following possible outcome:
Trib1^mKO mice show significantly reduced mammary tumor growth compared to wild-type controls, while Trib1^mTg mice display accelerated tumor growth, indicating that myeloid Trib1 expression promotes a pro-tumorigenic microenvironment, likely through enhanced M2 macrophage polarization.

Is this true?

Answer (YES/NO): NO